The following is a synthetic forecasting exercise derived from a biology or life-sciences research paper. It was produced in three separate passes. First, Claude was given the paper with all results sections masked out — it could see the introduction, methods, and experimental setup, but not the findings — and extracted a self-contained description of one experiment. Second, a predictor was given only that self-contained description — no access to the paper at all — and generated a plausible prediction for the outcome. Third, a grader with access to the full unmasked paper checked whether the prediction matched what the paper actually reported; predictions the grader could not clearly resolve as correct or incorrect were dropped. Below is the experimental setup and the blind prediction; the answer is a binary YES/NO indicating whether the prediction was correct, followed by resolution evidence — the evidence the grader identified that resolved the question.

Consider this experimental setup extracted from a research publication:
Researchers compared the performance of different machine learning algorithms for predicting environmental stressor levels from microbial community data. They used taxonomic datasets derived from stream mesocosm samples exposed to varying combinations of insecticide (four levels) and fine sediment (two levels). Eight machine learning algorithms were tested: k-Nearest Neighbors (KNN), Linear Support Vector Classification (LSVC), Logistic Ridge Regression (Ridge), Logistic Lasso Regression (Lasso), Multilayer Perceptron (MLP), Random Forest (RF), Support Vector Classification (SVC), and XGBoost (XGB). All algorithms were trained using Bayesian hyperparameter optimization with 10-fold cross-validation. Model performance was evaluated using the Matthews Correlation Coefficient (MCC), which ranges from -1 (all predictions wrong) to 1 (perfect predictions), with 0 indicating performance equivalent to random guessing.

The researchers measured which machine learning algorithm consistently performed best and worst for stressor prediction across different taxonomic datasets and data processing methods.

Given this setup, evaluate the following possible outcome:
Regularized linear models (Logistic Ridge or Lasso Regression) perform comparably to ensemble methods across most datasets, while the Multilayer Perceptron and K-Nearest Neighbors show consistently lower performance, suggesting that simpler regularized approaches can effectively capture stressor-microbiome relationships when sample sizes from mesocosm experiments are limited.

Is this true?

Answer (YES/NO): NO